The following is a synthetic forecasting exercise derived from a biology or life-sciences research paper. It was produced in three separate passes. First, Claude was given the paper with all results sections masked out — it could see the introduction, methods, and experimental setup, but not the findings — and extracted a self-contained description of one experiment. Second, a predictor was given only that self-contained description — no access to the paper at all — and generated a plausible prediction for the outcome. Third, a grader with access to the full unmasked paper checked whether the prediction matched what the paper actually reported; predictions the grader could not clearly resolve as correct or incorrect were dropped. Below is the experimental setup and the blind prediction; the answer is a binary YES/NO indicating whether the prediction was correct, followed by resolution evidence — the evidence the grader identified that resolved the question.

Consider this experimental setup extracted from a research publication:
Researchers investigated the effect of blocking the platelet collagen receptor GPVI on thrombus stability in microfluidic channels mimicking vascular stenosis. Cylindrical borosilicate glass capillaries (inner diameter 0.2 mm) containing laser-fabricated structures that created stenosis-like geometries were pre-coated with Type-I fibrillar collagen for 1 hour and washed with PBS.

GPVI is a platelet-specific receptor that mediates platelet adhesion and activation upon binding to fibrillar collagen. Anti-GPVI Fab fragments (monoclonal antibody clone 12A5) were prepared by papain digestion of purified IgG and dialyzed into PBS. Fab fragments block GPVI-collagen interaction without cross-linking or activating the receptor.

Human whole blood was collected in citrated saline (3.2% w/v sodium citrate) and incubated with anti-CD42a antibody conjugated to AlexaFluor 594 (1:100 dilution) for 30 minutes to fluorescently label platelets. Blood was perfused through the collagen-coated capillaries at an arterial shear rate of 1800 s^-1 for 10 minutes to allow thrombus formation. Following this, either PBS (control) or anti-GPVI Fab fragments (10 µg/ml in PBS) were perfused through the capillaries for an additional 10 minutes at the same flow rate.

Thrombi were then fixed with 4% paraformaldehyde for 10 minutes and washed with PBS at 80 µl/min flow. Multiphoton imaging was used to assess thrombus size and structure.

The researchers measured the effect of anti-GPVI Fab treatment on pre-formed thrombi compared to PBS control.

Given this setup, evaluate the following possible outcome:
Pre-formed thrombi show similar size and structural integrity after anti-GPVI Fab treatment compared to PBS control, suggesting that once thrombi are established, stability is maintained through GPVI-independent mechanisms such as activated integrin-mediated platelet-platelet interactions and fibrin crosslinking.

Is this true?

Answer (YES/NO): NO